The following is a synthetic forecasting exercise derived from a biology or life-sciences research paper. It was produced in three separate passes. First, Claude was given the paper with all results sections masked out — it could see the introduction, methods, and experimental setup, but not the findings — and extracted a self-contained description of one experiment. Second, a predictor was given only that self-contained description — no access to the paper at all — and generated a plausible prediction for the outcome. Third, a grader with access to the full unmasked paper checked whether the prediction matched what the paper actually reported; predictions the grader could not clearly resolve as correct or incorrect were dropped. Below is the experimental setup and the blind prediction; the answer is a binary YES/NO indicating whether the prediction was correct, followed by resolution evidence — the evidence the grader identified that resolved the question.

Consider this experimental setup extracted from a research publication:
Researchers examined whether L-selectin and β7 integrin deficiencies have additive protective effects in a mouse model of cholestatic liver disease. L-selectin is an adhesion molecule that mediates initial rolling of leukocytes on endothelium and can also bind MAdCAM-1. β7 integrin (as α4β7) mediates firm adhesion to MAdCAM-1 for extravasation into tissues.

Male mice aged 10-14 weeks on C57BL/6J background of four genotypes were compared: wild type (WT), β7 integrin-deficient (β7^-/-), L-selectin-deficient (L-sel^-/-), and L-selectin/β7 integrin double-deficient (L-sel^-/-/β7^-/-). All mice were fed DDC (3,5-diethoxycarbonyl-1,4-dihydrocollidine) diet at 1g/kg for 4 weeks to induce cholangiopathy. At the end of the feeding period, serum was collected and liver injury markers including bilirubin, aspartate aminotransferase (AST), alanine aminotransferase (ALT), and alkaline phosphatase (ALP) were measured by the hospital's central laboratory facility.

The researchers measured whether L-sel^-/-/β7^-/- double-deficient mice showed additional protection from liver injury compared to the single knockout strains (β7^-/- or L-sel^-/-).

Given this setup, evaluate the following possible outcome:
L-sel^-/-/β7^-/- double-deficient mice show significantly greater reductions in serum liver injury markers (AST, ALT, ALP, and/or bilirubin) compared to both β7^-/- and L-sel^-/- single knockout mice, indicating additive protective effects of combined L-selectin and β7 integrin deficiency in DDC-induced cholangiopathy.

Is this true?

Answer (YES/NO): YES